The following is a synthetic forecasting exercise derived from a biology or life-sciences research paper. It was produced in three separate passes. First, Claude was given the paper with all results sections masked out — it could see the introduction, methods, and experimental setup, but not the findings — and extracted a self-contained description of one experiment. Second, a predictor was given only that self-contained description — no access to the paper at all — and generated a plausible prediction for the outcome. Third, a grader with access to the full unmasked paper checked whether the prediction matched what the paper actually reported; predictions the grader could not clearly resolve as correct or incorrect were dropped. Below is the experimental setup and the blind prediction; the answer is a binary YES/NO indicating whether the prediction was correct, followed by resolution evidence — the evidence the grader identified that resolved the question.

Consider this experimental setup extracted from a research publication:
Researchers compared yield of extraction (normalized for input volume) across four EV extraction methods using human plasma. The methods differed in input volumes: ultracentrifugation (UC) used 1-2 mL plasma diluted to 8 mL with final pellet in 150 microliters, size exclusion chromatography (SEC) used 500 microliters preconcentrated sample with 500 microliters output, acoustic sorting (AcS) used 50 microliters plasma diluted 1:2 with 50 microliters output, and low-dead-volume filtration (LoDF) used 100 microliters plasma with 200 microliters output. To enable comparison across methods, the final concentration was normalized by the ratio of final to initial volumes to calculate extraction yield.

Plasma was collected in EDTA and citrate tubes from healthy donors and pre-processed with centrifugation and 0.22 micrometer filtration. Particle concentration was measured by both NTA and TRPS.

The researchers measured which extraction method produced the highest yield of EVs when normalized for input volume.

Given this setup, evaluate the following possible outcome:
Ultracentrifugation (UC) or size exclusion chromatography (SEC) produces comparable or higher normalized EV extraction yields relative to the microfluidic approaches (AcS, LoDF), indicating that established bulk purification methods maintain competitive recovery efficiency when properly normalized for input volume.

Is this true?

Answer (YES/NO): YES